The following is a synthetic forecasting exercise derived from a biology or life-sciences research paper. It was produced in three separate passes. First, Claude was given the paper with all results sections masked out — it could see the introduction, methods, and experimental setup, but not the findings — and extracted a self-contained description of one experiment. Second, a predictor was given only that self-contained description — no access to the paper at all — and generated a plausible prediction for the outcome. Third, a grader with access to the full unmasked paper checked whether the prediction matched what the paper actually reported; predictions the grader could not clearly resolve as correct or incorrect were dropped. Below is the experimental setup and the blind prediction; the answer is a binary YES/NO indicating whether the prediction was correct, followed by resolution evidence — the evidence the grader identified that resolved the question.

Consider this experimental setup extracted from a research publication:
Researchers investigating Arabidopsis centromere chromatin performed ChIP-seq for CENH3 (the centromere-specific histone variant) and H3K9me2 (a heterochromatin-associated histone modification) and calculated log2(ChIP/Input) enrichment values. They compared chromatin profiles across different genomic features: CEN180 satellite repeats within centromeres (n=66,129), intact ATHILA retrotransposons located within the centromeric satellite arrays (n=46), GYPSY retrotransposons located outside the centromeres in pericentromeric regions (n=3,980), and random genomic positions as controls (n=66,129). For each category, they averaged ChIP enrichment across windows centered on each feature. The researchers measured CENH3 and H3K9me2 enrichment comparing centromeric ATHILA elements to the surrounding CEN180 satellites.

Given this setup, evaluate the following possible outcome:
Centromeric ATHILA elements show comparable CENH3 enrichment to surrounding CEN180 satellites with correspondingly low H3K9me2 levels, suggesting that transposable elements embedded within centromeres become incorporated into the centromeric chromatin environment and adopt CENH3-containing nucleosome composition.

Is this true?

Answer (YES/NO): NO